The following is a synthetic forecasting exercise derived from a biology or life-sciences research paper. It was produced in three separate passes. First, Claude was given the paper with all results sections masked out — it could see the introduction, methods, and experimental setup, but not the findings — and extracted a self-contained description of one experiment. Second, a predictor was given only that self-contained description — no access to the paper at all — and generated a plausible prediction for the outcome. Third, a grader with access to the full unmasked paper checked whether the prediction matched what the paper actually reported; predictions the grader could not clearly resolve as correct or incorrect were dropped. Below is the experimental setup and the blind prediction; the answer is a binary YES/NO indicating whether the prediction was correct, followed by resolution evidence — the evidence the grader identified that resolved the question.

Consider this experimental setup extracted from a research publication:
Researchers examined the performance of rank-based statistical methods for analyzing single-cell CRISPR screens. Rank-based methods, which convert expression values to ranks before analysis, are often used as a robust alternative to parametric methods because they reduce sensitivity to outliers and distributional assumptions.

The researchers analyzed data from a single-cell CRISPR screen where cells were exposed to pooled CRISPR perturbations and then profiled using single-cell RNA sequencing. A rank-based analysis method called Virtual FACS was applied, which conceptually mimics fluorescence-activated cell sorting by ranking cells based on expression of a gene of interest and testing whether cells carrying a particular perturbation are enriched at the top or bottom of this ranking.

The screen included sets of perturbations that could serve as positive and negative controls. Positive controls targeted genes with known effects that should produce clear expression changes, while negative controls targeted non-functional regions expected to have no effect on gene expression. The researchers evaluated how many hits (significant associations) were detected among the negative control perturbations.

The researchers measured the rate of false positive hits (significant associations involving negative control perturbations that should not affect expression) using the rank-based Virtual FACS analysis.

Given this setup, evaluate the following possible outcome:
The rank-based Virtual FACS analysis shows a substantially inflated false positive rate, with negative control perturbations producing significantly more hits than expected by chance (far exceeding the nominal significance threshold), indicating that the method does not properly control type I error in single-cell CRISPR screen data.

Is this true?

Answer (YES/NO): NO